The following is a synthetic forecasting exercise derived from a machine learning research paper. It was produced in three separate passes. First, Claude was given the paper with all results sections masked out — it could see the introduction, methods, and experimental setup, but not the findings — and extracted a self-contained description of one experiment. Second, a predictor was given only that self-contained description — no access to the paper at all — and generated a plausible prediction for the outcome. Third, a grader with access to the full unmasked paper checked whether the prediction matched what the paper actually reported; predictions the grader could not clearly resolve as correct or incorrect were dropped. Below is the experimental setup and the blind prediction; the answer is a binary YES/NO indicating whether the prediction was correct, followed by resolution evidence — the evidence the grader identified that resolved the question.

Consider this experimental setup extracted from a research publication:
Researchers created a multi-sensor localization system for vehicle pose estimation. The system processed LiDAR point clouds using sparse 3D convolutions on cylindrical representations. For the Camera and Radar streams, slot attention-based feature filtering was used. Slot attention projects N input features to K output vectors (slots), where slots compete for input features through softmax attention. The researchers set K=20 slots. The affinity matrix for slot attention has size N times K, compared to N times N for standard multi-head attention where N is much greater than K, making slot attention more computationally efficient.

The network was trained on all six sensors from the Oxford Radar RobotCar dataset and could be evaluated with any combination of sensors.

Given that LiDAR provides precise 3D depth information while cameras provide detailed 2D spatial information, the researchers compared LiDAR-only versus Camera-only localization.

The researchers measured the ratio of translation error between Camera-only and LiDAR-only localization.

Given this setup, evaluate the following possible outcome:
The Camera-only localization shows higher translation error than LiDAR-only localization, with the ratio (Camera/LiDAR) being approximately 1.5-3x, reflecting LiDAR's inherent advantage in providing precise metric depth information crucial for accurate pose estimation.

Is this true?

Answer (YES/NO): YES